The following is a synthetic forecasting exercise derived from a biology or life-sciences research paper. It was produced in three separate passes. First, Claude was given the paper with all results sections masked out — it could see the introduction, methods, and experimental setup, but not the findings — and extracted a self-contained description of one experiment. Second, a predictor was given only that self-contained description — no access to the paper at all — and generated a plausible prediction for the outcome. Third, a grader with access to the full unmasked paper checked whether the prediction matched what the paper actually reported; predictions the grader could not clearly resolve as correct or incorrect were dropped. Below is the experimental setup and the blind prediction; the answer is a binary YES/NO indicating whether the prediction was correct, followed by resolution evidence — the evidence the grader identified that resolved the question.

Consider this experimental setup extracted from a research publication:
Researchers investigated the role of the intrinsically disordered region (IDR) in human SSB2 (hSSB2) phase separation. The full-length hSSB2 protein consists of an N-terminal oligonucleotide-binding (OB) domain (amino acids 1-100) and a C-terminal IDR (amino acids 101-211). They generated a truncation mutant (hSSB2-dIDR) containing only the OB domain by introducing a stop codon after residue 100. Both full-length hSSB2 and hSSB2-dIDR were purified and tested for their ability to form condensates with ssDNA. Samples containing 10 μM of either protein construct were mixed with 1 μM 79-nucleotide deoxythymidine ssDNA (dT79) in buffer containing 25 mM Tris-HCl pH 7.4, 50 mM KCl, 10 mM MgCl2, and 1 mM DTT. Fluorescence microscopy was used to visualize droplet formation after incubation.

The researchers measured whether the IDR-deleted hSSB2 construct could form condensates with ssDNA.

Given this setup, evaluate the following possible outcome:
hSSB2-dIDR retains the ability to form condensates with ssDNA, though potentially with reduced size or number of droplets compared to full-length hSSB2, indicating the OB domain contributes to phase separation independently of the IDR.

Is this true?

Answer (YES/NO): NO